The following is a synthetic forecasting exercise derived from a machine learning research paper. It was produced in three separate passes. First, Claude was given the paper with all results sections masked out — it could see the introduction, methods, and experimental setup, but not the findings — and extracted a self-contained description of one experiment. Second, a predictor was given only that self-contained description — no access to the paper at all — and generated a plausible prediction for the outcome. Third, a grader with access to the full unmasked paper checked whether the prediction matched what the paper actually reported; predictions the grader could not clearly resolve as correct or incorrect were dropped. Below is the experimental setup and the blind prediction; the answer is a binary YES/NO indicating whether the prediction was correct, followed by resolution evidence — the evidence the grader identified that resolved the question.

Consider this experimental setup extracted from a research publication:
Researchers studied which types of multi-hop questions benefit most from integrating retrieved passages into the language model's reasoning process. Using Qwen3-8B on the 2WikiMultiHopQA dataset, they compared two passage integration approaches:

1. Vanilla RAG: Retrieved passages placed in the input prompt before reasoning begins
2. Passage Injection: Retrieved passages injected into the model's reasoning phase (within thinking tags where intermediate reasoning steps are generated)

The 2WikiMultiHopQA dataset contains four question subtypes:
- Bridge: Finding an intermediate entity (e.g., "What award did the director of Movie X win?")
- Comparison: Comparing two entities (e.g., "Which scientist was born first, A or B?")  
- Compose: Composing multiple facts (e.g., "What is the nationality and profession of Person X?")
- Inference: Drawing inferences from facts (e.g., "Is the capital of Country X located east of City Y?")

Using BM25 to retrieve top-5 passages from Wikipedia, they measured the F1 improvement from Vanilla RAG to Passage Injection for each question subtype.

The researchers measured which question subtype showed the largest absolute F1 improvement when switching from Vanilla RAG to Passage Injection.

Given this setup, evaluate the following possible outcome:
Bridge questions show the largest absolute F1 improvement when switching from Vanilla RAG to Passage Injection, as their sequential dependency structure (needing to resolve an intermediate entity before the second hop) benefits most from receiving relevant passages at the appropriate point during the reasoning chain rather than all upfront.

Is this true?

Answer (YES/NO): YES